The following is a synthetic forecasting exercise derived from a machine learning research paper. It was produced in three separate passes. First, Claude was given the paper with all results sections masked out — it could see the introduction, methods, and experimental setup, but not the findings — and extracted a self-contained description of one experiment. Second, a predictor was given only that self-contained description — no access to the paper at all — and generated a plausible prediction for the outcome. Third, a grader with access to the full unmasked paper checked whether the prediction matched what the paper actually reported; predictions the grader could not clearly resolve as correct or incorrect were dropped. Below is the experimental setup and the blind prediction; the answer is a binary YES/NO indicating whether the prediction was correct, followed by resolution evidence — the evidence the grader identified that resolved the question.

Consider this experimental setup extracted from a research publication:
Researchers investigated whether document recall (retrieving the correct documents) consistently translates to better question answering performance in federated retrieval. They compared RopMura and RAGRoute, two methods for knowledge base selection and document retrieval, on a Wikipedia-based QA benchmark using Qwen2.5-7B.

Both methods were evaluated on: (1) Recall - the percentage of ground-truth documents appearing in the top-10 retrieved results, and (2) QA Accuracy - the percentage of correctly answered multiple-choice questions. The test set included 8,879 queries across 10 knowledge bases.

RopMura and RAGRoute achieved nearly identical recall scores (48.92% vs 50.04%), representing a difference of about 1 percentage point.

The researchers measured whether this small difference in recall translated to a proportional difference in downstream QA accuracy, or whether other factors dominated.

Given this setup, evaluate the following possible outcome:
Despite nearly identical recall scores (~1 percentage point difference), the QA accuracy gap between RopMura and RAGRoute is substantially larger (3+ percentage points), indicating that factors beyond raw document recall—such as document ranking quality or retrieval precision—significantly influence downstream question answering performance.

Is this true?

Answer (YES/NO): NO